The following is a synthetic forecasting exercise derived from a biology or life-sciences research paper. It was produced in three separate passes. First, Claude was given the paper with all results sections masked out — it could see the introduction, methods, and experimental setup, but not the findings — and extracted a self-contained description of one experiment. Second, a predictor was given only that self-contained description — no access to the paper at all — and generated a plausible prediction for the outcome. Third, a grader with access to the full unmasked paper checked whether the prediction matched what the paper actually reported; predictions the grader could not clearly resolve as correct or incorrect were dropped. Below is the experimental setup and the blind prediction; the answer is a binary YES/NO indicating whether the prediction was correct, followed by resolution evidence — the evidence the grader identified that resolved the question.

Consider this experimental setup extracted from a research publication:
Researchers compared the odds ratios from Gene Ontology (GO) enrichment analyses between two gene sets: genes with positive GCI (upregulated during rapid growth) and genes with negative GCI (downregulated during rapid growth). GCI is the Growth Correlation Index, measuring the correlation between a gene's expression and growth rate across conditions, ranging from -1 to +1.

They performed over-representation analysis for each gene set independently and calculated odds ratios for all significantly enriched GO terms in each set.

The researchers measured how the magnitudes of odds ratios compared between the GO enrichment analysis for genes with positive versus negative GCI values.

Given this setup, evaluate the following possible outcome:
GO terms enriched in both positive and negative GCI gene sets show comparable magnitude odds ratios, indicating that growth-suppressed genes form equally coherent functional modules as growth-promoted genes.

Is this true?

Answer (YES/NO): NO